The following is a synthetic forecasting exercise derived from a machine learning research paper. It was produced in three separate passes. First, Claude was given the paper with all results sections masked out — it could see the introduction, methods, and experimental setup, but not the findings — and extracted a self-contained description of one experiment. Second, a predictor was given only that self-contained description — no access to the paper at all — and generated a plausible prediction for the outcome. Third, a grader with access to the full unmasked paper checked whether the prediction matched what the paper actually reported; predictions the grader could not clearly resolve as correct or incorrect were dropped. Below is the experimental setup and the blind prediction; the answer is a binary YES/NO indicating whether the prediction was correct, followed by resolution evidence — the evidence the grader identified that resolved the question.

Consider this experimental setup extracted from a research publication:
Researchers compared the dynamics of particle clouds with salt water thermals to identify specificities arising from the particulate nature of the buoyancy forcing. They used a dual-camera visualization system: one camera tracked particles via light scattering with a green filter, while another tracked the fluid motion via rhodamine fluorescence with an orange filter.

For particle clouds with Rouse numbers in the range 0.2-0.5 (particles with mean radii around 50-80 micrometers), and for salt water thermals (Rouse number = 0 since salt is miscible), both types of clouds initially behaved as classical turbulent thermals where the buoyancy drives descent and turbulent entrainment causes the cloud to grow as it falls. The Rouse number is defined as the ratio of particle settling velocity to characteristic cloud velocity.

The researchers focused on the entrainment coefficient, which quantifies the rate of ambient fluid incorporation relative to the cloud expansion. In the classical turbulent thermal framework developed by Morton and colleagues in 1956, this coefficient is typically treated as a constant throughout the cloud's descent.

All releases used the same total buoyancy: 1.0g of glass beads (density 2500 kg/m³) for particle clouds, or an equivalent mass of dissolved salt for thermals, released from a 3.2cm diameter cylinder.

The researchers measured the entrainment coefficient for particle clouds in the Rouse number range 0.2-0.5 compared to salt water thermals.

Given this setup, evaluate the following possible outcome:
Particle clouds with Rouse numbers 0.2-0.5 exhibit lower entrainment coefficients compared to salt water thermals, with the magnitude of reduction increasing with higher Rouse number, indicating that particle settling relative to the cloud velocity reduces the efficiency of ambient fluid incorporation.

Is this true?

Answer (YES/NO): NO